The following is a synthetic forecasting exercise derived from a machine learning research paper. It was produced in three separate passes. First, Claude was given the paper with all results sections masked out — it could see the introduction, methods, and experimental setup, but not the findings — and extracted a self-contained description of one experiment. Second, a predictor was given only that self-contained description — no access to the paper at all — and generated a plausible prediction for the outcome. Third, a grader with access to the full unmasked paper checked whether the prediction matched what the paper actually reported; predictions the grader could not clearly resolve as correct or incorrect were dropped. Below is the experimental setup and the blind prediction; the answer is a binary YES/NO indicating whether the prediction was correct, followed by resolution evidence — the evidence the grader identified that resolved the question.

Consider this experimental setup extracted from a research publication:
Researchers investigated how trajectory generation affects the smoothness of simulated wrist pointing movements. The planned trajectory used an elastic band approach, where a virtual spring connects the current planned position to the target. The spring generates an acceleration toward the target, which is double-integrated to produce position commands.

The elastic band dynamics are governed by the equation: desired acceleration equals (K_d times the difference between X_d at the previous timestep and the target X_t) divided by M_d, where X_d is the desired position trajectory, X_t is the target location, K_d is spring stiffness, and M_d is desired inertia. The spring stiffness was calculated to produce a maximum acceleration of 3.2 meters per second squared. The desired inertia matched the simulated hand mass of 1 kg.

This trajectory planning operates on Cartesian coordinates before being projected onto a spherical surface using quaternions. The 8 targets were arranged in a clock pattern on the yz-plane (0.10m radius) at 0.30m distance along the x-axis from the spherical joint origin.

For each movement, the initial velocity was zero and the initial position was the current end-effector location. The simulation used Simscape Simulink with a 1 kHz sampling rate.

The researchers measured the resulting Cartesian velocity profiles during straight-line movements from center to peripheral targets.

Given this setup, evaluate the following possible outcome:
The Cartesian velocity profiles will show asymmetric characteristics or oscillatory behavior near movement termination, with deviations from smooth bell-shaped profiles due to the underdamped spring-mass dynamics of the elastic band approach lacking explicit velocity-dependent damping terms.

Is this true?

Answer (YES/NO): NO